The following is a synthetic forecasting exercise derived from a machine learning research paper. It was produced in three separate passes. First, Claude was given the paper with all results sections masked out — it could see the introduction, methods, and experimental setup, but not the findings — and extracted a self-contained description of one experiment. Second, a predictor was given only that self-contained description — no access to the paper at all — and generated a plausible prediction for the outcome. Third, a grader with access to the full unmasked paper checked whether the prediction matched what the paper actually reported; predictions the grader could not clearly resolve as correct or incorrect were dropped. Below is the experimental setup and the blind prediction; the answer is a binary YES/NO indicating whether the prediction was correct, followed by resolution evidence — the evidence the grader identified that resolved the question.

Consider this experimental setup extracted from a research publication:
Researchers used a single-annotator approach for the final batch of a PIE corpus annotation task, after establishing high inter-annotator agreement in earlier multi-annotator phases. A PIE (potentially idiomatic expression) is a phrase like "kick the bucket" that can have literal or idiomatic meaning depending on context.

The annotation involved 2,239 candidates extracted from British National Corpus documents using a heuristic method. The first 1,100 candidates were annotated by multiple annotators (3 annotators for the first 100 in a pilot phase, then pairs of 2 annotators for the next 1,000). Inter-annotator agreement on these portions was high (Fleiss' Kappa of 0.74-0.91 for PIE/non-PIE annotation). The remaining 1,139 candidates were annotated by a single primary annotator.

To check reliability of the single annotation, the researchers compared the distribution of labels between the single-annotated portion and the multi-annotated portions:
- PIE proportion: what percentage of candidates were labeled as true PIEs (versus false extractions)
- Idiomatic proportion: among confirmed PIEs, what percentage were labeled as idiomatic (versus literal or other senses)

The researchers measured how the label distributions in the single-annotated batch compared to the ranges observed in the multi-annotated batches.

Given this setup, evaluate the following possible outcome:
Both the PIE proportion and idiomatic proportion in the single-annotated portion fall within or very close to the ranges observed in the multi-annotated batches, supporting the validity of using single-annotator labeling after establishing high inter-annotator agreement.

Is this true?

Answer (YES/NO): YES